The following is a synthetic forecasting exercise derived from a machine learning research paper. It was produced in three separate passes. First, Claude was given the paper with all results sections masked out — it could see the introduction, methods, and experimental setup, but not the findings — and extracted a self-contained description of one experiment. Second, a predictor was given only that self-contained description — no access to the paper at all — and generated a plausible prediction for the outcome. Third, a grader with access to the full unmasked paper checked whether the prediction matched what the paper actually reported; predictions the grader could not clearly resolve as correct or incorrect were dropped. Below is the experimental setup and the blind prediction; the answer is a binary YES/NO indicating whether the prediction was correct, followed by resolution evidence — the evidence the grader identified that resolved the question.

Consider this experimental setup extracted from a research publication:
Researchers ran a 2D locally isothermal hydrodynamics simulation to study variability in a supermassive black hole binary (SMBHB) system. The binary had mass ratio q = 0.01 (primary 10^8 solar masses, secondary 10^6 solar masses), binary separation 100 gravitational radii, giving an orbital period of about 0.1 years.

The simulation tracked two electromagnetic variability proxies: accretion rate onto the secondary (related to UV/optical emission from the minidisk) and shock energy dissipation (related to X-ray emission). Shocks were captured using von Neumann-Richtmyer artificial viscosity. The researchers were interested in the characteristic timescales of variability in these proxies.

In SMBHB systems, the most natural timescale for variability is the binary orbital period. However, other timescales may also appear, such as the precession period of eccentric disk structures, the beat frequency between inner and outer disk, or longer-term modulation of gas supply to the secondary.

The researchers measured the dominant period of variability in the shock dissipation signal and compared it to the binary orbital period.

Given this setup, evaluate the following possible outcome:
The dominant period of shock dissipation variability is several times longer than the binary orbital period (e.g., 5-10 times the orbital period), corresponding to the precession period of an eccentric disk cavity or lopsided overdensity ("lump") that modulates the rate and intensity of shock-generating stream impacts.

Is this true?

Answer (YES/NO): NO